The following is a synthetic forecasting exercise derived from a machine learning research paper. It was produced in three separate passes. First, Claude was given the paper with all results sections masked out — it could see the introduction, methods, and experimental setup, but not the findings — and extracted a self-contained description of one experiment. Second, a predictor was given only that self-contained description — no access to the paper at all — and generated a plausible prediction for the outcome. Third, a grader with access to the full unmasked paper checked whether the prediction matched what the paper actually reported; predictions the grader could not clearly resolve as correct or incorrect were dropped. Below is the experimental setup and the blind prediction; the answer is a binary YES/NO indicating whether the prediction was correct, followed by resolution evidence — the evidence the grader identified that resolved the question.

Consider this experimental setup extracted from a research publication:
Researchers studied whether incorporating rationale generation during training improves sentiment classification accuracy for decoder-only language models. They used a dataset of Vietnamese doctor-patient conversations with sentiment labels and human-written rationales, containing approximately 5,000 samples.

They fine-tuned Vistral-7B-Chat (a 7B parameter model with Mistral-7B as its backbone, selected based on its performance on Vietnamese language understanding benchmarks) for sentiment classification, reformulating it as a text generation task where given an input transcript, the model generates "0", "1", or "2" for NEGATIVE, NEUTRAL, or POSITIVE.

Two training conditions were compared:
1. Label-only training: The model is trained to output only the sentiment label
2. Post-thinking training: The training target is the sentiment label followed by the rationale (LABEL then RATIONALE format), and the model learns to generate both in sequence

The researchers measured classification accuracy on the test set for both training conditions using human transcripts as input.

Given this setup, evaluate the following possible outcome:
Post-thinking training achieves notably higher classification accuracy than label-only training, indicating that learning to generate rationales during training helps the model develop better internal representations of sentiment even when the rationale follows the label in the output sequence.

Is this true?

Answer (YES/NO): YES